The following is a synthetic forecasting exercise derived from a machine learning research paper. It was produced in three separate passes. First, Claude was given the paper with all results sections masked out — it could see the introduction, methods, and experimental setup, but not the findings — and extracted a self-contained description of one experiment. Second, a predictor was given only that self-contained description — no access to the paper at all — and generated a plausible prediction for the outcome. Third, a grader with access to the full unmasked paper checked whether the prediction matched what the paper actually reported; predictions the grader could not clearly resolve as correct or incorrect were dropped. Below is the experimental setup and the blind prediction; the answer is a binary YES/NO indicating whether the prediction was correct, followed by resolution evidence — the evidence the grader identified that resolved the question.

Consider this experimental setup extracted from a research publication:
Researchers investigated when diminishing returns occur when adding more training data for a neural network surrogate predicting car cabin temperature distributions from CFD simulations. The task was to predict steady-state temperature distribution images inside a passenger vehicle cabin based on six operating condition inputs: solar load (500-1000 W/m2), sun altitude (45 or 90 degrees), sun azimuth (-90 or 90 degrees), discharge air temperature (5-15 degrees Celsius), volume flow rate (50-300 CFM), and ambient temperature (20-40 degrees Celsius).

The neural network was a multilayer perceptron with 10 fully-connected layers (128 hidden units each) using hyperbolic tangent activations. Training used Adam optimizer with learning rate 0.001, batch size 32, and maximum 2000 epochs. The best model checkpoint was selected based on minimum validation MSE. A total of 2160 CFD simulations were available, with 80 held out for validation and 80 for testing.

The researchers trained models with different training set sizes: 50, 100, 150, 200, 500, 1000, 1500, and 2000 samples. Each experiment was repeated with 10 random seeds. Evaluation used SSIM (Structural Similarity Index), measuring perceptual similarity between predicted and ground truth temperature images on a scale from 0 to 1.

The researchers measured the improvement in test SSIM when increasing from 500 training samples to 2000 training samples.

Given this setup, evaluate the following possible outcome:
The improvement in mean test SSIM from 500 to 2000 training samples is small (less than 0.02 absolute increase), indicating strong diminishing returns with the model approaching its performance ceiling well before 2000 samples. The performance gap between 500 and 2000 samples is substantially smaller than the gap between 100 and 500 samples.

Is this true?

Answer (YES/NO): YES